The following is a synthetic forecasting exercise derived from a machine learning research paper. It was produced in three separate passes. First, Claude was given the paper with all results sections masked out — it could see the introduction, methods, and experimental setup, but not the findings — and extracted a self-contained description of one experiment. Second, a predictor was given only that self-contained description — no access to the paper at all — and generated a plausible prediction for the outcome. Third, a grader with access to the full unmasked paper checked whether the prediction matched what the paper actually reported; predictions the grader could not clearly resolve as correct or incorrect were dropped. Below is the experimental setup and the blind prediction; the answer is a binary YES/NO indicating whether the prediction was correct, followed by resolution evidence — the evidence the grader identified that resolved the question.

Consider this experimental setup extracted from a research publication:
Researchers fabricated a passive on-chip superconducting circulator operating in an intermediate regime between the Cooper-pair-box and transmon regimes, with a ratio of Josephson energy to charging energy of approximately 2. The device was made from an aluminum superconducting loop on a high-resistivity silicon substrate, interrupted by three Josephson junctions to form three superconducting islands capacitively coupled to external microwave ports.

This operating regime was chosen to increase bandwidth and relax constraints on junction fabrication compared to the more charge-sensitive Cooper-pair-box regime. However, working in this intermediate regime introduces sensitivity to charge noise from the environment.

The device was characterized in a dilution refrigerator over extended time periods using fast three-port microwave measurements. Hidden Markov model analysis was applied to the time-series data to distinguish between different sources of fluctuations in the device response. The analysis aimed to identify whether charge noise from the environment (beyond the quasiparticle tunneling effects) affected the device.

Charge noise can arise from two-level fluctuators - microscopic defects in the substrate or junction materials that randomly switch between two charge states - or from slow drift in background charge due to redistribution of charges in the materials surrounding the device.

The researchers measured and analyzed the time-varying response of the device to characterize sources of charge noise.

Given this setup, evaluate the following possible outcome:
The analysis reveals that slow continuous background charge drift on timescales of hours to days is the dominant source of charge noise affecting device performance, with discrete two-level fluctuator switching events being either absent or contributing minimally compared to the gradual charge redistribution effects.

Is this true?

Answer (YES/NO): NO